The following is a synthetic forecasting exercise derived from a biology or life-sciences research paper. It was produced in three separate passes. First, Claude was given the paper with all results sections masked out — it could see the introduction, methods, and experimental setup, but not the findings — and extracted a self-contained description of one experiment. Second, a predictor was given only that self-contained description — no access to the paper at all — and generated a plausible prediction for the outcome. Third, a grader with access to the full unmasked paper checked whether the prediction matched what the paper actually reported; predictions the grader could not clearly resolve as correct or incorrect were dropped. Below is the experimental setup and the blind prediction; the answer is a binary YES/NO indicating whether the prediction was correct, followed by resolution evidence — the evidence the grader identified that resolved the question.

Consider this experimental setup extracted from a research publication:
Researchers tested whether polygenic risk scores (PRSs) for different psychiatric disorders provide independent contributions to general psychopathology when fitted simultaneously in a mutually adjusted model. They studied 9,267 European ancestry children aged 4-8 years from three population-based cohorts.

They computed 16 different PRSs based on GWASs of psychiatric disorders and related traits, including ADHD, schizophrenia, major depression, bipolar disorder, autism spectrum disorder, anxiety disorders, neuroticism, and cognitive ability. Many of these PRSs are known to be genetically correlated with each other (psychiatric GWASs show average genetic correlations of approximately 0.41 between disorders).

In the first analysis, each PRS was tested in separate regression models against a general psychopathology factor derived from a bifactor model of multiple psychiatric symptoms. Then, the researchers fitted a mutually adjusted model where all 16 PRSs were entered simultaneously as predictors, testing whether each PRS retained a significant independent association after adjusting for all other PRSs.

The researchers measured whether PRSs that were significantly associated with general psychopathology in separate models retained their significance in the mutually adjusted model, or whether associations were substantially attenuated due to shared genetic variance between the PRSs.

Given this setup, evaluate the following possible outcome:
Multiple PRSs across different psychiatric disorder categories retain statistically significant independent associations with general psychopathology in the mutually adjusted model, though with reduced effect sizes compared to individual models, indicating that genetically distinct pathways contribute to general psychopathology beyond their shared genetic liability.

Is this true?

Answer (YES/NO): YES